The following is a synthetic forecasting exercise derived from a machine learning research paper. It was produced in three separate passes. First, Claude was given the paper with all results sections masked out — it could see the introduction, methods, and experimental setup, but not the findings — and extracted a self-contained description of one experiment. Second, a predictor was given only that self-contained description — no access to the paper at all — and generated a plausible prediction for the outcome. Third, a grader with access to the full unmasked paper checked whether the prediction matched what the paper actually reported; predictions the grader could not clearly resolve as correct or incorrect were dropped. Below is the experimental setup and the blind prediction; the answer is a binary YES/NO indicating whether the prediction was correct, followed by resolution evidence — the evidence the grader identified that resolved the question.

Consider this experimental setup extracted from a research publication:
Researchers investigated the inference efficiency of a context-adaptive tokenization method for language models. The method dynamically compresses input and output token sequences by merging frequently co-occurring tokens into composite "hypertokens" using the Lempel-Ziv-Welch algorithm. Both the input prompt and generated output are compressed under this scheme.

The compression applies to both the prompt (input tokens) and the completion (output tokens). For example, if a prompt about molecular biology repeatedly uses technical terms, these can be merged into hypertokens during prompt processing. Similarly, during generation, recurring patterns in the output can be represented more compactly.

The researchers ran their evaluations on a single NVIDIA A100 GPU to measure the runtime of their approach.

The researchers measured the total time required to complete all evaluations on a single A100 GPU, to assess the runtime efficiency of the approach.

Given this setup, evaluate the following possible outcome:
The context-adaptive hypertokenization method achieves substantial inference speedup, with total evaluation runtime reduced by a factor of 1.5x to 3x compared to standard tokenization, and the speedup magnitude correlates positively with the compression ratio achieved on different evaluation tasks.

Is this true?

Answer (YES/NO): YES